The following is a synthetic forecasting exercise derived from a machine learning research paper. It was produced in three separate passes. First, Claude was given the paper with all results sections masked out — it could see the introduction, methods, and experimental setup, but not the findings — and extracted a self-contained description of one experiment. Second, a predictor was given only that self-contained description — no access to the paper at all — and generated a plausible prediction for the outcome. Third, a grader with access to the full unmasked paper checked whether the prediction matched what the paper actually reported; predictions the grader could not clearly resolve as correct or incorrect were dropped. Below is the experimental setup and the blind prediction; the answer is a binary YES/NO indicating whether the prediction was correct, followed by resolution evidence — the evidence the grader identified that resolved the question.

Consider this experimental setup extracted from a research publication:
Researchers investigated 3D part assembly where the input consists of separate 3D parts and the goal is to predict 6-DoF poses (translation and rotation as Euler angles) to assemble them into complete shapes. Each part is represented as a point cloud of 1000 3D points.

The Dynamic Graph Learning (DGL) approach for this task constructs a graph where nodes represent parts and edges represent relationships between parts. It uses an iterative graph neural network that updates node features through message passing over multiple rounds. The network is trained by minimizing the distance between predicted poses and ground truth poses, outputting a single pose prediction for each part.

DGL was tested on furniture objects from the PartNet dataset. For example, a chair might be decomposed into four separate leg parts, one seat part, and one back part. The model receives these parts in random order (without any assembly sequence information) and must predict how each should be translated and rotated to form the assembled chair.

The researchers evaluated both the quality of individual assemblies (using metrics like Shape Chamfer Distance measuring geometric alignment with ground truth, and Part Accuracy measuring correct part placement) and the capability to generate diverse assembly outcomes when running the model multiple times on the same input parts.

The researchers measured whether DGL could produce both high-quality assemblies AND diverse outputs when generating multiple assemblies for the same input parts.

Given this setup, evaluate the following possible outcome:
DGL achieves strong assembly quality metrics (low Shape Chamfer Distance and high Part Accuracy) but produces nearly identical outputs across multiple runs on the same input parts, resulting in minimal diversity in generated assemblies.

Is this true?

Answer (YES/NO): YES